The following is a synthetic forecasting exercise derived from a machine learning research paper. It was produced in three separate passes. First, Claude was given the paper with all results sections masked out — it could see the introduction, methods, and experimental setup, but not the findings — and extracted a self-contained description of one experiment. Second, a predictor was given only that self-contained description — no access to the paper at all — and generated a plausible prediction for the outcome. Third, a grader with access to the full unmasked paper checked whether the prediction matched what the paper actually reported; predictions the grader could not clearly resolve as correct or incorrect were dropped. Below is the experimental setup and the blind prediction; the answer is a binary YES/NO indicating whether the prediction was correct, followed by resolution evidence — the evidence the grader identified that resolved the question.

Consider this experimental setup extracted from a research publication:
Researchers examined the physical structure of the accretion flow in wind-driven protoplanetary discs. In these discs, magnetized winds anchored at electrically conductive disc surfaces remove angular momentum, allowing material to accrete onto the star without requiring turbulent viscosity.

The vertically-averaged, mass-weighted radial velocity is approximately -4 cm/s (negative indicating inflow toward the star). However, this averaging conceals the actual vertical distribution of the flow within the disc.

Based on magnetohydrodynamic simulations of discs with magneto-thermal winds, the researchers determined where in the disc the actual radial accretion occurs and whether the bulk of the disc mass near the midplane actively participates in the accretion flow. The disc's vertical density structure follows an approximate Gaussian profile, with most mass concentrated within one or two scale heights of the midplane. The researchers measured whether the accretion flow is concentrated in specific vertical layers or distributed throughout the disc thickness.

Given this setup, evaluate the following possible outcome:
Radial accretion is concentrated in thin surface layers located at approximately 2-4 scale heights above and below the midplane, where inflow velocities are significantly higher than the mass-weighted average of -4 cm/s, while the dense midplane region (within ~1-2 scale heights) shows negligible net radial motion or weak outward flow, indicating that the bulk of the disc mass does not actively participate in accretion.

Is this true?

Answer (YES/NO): YES